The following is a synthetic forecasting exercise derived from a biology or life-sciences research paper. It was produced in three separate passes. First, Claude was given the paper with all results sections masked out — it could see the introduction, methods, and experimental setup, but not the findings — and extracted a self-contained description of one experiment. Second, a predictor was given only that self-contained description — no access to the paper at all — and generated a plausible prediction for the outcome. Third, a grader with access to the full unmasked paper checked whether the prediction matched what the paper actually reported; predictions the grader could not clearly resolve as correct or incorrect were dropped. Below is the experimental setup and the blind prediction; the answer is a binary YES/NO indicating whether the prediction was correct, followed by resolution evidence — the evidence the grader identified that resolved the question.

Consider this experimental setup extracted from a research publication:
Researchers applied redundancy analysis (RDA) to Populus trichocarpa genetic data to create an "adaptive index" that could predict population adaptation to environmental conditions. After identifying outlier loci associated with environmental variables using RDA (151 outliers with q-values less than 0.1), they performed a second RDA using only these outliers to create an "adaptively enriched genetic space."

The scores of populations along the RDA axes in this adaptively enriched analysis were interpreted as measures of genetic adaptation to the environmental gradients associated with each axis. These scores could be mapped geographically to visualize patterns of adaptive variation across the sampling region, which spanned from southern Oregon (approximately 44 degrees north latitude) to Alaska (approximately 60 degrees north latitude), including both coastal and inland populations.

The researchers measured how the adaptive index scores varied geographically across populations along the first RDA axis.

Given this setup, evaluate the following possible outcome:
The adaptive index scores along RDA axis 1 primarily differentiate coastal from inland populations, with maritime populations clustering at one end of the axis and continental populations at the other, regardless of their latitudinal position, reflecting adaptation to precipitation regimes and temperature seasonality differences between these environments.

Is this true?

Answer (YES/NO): NO